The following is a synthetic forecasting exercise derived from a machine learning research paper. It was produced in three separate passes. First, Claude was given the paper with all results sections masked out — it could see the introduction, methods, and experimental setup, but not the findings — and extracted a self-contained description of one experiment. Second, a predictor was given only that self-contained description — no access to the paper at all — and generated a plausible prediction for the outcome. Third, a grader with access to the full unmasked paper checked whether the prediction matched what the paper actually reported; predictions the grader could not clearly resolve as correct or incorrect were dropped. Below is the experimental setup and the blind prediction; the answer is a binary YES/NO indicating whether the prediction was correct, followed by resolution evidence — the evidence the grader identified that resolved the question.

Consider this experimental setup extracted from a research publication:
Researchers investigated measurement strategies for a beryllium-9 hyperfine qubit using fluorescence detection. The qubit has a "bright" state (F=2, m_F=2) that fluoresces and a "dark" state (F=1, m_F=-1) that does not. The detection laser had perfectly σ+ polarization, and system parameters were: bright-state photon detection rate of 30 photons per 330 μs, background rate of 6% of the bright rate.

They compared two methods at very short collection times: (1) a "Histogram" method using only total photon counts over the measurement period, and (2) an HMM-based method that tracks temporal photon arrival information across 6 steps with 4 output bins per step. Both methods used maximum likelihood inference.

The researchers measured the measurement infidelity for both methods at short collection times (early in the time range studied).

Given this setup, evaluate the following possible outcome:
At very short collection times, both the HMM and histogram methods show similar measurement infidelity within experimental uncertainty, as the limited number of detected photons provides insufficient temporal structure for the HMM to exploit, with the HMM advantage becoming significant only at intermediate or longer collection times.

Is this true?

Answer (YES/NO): YES